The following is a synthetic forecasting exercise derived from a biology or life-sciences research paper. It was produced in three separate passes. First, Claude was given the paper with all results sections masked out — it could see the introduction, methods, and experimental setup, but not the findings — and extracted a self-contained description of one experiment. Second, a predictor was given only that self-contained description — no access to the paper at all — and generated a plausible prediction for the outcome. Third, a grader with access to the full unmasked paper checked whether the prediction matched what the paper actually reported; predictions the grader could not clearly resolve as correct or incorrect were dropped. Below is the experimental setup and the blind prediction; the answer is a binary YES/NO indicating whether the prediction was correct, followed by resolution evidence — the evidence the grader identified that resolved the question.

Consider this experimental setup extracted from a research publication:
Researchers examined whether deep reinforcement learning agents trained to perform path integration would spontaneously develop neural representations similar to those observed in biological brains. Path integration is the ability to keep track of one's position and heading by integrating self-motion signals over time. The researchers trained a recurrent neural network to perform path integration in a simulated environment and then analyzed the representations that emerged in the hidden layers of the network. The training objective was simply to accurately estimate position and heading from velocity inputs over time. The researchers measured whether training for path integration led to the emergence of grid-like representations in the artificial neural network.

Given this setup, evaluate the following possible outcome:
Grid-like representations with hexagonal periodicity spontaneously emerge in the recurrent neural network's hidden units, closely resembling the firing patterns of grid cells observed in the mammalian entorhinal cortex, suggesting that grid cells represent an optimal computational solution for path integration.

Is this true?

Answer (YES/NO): YES